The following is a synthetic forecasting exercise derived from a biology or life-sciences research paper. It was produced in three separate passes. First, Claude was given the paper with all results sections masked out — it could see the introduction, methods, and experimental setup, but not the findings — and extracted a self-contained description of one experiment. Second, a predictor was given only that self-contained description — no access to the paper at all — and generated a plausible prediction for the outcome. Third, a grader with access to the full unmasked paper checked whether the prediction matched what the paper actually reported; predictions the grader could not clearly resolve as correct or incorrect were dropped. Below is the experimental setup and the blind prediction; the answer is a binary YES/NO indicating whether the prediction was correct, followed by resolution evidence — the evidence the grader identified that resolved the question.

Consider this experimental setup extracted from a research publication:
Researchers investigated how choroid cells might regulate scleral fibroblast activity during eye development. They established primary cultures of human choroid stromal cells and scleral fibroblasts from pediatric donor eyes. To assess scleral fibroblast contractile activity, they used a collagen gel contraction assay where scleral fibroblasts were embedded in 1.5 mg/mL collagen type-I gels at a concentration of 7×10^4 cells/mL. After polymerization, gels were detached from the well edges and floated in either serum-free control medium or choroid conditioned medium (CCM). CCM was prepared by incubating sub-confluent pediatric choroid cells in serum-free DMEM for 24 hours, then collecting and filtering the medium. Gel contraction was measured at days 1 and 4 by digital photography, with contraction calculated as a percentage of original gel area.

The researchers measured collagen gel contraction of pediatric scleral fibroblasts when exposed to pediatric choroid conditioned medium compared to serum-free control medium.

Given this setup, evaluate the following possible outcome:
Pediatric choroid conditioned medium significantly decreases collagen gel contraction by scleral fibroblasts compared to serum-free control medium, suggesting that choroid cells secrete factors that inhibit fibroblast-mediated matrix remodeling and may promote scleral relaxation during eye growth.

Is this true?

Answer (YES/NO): NO